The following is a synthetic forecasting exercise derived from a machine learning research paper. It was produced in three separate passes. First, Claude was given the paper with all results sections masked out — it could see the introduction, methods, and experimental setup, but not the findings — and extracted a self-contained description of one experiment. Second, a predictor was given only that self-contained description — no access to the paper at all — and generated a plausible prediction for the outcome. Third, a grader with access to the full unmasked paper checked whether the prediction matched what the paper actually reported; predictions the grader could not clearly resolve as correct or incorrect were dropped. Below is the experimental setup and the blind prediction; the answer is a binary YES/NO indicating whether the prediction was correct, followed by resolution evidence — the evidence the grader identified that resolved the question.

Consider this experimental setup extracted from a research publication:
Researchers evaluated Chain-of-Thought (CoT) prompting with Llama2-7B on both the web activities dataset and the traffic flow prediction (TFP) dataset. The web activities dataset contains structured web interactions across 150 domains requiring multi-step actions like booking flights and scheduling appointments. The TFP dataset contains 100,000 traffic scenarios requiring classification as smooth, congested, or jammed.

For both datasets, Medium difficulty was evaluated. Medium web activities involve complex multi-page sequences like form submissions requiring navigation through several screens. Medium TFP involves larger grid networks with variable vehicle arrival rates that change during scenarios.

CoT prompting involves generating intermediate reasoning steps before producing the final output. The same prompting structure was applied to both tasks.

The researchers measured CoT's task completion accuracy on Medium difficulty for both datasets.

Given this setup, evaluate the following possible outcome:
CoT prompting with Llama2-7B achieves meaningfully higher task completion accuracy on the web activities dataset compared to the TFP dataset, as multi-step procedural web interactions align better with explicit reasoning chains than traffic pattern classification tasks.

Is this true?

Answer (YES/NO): NO